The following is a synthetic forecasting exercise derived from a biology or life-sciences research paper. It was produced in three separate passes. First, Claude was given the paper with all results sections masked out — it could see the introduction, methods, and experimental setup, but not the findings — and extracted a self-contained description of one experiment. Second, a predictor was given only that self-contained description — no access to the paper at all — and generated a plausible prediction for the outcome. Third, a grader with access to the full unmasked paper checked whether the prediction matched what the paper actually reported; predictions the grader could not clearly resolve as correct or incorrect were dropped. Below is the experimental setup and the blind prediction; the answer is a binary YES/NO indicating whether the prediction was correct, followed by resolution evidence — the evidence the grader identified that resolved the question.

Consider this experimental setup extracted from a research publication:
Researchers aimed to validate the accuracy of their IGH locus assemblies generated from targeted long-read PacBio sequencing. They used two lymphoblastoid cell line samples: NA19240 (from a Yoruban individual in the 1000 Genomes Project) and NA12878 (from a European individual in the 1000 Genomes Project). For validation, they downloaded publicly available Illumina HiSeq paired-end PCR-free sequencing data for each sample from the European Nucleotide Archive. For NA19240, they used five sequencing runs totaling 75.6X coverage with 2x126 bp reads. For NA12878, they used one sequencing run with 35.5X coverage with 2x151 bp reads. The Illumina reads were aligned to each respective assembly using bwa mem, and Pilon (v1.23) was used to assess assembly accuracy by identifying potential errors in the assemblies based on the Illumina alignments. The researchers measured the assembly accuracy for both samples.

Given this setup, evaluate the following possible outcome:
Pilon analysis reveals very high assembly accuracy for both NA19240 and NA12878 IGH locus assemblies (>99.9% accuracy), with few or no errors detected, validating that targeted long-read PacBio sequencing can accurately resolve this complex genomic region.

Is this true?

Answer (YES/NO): YES